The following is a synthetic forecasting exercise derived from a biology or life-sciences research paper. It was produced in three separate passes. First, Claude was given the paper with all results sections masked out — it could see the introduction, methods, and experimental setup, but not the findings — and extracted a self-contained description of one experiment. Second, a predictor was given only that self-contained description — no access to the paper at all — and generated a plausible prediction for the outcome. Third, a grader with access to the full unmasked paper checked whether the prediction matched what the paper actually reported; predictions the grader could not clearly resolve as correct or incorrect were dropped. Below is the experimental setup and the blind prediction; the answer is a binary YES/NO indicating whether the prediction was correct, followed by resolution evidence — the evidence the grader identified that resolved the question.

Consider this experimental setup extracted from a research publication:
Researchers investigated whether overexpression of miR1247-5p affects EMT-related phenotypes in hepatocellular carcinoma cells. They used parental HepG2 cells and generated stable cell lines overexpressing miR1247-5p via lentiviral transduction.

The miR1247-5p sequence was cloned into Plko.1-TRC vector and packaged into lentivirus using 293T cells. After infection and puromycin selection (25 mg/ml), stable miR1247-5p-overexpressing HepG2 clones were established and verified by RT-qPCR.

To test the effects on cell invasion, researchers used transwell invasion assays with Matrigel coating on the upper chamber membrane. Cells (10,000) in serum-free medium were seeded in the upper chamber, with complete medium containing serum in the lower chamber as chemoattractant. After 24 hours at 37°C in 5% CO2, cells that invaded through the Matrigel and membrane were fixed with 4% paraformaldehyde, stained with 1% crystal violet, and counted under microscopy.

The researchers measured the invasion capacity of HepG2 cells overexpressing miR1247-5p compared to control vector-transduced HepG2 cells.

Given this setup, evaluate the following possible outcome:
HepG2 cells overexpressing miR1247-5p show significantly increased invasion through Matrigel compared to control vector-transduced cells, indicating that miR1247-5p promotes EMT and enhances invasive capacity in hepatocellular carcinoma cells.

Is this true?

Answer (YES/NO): NO